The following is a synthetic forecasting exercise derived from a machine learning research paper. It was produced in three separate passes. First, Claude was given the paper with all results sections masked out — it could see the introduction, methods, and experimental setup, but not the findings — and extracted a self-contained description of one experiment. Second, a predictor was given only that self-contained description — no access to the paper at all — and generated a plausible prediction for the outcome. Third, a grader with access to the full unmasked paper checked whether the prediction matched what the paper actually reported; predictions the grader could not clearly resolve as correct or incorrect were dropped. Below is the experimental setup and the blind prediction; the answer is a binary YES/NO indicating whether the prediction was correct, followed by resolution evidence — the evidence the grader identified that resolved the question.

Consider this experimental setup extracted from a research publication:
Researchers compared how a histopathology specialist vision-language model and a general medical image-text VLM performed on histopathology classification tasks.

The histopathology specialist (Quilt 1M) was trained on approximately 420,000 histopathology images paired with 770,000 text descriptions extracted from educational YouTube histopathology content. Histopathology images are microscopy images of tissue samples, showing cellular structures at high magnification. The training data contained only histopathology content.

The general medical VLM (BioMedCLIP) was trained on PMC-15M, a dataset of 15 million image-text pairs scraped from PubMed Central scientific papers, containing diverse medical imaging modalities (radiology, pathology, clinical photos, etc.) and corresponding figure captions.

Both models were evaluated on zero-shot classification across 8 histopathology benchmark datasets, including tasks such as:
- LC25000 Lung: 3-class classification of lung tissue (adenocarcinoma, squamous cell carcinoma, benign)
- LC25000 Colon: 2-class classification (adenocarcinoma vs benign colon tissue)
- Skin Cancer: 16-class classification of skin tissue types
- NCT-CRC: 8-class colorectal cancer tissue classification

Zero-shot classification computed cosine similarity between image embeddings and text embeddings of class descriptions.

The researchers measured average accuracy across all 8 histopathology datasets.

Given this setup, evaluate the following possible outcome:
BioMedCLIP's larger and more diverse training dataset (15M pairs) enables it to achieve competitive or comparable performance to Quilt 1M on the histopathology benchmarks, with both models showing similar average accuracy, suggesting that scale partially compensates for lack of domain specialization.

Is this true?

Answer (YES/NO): NO